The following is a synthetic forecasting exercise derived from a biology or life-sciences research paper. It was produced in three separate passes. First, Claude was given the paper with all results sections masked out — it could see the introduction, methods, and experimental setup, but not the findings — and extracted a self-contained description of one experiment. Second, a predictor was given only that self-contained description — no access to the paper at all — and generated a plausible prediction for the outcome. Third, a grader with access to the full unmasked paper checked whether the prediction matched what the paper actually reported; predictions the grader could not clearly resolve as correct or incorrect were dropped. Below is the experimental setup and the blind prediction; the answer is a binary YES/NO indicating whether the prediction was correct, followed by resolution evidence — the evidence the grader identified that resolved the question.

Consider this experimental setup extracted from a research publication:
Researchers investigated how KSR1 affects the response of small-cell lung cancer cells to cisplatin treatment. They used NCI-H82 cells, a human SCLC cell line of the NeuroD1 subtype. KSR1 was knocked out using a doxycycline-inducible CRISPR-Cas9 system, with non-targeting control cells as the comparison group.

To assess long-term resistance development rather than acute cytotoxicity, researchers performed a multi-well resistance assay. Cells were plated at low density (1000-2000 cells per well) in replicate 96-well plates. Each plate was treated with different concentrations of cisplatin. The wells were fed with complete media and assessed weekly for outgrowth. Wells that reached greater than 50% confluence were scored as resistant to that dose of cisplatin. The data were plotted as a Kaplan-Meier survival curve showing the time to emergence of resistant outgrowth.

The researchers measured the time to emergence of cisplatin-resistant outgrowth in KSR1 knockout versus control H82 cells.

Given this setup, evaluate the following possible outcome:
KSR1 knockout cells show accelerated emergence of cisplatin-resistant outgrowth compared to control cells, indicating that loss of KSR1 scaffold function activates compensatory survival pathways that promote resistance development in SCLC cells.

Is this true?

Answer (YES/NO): NO